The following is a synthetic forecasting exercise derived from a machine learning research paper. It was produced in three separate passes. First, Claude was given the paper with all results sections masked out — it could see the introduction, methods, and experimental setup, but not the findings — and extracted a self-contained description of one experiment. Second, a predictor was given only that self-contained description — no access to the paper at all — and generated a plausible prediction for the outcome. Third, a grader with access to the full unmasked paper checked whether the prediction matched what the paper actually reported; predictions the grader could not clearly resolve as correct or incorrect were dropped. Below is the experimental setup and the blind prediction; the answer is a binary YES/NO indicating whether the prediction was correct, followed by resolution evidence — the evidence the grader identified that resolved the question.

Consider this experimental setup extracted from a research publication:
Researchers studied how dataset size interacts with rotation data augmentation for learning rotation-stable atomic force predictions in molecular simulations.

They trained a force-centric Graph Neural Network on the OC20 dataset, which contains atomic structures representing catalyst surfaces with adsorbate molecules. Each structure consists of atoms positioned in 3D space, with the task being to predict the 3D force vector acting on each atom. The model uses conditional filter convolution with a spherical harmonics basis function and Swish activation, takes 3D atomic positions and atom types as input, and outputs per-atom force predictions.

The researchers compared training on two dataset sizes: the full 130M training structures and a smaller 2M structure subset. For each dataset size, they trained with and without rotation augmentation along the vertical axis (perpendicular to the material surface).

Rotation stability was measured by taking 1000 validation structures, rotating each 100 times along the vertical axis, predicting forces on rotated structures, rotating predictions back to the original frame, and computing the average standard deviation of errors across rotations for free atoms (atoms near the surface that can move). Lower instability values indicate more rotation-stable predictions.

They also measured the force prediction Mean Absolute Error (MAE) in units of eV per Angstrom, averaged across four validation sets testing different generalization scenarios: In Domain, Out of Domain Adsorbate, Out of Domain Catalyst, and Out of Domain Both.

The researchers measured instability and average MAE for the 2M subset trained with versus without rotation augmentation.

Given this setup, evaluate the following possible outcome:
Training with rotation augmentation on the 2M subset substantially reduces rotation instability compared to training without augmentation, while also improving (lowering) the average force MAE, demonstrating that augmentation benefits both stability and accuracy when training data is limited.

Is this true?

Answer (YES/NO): YES